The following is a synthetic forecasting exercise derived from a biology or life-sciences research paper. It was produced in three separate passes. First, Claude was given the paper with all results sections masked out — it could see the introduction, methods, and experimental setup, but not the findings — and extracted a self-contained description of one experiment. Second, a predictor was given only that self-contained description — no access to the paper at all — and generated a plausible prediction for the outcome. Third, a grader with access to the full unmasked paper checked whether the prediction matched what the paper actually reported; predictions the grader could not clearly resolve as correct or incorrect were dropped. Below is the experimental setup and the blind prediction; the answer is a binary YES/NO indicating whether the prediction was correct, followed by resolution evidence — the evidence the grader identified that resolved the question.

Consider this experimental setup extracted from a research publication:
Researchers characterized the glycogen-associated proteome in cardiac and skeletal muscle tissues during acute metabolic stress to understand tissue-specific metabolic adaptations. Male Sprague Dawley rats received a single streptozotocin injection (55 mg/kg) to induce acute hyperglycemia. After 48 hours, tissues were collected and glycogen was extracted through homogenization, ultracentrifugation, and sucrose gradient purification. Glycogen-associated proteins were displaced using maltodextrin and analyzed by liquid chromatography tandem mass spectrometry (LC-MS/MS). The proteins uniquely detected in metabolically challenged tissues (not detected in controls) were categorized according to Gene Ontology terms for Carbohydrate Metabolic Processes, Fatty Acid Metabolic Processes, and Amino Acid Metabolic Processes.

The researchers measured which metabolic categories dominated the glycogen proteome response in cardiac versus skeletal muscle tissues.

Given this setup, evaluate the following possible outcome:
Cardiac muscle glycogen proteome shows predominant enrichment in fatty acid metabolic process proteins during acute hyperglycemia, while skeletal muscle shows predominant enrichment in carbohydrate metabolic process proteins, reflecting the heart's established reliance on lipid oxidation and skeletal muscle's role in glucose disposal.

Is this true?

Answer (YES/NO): NO